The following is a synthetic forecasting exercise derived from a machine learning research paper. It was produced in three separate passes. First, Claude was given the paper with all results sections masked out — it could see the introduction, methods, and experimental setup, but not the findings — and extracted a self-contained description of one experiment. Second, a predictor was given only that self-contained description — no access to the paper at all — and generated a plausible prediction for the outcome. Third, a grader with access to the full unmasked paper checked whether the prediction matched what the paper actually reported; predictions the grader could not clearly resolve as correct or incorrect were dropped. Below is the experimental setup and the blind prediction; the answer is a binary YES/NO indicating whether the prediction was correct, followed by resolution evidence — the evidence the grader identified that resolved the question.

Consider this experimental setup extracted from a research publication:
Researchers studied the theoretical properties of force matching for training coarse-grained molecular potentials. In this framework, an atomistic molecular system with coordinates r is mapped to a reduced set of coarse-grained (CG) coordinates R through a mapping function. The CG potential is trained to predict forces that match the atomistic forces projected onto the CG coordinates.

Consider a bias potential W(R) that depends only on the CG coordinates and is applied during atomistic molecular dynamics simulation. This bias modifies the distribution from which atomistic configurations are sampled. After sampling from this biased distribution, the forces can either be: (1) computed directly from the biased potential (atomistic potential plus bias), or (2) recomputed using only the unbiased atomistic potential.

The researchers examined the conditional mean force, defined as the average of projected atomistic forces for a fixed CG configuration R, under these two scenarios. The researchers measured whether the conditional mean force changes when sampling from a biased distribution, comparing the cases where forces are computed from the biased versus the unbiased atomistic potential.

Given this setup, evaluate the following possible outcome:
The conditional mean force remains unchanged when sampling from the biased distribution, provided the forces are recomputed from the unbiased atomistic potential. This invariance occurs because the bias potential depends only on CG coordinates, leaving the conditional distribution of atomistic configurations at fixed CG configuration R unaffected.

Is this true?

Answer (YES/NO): YES